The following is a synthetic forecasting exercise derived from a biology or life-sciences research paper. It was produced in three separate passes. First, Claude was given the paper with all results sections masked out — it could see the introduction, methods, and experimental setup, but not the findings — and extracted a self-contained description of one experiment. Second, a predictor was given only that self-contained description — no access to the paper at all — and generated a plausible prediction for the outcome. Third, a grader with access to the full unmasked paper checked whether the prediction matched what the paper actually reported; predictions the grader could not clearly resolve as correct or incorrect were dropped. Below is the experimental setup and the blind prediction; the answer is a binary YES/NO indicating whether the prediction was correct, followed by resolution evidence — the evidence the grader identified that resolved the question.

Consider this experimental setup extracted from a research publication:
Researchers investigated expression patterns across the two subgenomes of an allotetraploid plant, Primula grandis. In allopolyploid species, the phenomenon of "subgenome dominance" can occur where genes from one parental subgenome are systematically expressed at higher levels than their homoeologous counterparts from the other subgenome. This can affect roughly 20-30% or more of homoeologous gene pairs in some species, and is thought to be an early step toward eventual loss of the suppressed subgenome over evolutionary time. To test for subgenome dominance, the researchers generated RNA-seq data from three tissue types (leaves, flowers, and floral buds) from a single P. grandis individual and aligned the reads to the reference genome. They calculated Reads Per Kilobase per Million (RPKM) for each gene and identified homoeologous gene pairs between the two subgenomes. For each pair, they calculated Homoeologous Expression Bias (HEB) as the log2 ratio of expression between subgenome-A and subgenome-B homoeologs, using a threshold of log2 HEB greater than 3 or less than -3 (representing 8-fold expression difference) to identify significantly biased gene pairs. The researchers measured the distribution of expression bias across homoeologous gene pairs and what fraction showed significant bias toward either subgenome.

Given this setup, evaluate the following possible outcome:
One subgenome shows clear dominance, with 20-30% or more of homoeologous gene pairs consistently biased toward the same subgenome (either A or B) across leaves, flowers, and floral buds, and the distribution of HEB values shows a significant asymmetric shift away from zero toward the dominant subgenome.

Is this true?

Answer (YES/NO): NO